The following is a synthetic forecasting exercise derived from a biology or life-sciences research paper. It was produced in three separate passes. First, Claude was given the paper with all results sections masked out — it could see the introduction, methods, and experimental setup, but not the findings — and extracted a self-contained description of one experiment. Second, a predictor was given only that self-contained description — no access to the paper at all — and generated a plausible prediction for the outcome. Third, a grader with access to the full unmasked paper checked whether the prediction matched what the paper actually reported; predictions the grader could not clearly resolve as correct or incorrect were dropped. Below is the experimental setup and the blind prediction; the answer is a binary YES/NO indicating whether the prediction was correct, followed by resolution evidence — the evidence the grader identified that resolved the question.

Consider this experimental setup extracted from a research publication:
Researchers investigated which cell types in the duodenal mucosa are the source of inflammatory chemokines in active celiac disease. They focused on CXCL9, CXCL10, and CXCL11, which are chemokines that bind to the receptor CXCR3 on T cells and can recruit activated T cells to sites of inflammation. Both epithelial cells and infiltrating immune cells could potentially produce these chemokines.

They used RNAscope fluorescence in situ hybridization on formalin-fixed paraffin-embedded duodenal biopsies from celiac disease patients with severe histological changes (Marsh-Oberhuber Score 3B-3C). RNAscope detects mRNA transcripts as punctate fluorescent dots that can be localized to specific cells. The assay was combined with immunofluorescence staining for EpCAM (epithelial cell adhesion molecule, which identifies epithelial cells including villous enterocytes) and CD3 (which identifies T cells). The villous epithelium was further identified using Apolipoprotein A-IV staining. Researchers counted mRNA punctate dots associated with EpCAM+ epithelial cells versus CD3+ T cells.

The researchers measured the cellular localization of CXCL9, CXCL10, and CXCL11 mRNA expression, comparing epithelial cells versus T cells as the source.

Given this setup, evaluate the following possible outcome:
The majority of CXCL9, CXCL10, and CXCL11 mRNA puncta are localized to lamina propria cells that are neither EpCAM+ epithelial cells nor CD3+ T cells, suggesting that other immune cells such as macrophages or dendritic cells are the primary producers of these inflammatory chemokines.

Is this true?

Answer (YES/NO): NO